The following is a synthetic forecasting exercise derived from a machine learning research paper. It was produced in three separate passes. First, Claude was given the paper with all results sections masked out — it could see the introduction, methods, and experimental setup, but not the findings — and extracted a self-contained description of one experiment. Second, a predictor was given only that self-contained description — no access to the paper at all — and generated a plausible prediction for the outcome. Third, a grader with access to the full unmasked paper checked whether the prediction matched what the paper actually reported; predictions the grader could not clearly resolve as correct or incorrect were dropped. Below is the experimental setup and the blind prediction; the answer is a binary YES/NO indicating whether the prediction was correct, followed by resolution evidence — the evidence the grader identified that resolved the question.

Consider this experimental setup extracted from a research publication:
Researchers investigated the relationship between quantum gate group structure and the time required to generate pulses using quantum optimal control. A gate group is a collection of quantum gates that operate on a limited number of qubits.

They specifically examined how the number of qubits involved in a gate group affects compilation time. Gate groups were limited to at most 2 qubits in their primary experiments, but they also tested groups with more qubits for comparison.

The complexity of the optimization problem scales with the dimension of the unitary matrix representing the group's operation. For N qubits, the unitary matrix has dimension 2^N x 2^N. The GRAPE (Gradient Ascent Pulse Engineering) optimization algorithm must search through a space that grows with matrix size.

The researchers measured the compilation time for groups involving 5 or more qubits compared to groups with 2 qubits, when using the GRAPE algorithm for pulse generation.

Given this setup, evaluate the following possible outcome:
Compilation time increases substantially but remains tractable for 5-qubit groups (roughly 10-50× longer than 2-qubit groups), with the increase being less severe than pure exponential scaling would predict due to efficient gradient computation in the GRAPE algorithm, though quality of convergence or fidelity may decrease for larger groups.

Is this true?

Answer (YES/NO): NO